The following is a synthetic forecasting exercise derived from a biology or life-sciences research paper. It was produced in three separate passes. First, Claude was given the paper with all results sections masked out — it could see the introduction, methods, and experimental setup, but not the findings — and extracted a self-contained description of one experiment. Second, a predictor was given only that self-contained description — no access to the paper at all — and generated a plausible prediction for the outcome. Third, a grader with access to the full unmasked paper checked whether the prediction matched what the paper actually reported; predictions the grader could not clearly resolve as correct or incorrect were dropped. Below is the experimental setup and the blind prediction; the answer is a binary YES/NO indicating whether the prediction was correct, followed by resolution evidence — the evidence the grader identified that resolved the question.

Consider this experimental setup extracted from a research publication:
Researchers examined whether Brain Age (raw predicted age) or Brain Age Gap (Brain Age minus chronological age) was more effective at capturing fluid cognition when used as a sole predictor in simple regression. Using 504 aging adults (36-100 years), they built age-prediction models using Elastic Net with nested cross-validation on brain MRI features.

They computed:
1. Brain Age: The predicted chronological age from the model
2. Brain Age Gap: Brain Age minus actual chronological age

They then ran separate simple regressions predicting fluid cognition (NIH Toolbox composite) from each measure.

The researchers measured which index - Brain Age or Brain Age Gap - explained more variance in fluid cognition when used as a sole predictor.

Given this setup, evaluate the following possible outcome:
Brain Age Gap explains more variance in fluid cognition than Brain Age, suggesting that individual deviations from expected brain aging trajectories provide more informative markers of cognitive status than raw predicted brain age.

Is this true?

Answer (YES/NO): NO